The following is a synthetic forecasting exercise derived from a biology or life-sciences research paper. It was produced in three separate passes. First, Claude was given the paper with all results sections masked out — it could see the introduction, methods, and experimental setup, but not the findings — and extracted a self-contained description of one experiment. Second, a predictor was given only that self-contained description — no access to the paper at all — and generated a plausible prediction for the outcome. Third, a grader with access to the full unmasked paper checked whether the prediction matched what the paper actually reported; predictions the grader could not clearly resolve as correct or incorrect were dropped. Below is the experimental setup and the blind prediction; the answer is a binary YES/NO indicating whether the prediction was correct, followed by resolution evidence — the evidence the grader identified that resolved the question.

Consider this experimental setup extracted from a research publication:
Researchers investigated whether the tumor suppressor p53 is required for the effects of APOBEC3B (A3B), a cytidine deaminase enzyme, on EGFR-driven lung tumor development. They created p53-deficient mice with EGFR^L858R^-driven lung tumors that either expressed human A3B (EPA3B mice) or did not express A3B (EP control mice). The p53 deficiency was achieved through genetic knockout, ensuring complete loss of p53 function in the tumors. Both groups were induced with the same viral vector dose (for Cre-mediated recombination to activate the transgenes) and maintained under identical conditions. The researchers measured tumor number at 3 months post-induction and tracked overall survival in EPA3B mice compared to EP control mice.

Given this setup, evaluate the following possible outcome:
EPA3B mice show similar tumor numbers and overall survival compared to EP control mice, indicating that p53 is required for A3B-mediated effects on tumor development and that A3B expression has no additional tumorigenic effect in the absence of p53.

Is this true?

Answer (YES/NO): YES